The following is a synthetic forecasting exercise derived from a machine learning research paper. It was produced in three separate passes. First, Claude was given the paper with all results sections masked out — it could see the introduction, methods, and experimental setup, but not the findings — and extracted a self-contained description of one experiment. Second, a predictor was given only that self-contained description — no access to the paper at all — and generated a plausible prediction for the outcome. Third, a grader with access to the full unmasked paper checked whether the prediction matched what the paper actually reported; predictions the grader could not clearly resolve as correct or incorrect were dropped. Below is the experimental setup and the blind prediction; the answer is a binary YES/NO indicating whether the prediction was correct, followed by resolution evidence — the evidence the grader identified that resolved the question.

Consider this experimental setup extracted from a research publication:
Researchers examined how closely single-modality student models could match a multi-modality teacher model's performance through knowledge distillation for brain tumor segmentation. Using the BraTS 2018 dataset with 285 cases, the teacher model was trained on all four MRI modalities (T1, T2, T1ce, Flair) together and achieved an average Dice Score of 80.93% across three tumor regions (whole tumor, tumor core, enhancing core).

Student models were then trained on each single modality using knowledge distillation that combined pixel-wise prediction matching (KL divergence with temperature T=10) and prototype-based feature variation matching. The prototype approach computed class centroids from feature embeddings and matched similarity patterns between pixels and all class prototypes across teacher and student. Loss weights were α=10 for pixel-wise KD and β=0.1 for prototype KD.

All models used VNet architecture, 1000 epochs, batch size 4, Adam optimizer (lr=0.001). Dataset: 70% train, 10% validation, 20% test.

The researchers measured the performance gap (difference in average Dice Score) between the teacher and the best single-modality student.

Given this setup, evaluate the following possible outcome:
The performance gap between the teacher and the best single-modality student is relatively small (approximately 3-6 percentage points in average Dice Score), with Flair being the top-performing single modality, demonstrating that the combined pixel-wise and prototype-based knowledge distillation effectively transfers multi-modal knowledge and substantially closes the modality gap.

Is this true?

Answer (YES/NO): NO